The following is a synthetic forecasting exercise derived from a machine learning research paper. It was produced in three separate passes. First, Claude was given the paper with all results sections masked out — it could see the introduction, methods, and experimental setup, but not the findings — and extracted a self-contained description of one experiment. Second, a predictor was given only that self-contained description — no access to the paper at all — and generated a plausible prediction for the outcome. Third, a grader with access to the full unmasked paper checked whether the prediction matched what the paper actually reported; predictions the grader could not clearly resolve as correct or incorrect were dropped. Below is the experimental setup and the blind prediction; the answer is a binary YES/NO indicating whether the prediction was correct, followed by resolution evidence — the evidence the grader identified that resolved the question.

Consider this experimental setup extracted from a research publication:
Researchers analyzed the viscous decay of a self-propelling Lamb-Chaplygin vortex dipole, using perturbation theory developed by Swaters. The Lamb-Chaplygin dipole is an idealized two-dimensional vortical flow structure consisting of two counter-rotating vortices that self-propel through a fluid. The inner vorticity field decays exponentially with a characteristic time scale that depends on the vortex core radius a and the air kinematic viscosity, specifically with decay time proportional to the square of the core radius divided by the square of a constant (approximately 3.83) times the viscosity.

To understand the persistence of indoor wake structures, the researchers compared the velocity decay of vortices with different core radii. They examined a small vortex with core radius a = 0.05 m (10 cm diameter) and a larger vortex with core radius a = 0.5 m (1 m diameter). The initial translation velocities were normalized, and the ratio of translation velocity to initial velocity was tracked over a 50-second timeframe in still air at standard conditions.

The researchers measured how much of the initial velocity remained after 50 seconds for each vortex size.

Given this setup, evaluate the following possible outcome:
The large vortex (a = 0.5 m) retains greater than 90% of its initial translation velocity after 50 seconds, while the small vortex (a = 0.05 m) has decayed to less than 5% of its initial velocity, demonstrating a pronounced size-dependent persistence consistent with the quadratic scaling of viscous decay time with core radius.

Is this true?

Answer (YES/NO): YES